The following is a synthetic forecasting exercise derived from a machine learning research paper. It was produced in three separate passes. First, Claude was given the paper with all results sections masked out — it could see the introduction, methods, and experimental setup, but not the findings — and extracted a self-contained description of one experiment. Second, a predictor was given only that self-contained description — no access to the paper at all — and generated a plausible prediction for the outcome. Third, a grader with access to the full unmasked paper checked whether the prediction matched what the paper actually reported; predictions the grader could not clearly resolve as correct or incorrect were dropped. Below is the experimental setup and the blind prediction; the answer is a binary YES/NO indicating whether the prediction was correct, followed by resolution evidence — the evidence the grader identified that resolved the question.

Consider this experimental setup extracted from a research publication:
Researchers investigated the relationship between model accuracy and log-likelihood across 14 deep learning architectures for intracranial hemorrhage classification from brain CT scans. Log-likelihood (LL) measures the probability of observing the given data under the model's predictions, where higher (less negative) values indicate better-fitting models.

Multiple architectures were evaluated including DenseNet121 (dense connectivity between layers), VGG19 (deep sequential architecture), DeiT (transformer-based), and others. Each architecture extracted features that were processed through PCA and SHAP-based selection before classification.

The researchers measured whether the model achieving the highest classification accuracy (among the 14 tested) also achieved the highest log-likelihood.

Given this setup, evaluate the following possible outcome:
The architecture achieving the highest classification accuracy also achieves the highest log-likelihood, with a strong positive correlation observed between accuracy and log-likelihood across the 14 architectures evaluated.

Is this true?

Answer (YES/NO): YES